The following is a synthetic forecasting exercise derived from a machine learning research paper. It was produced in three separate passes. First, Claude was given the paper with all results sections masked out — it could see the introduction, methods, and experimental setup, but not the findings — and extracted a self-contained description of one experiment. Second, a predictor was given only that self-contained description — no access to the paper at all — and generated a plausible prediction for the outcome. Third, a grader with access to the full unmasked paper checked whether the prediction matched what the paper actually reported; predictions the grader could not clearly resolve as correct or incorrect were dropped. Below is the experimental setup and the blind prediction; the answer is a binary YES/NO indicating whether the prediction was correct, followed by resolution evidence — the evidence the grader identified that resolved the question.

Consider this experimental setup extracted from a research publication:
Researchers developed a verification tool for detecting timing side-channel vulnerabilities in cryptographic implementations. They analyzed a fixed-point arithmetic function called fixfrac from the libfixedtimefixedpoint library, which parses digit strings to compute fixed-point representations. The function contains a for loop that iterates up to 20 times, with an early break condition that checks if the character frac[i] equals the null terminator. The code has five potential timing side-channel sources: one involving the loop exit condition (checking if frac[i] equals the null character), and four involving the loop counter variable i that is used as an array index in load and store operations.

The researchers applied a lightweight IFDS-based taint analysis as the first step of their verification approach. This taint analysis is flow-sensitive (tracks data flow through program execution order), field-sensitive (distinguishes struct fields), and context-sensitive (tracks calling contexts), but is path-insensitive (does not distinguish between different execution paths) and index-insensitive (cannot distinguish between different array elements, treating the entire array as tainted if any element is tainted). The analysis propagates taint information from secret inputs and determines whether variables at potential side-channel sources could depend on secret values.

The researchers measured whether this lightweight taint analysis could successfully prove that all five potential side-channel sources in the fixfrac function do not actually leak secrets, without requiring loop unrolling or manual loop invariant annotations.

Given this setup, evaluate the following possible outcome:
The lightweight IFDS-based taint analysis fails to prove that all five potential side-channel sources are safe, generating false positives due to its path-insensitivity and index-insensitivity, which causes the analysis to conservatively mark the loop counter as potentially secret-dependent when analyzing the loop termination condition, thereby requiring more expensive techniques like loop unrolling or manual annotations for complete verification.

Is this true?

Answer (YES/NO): NO